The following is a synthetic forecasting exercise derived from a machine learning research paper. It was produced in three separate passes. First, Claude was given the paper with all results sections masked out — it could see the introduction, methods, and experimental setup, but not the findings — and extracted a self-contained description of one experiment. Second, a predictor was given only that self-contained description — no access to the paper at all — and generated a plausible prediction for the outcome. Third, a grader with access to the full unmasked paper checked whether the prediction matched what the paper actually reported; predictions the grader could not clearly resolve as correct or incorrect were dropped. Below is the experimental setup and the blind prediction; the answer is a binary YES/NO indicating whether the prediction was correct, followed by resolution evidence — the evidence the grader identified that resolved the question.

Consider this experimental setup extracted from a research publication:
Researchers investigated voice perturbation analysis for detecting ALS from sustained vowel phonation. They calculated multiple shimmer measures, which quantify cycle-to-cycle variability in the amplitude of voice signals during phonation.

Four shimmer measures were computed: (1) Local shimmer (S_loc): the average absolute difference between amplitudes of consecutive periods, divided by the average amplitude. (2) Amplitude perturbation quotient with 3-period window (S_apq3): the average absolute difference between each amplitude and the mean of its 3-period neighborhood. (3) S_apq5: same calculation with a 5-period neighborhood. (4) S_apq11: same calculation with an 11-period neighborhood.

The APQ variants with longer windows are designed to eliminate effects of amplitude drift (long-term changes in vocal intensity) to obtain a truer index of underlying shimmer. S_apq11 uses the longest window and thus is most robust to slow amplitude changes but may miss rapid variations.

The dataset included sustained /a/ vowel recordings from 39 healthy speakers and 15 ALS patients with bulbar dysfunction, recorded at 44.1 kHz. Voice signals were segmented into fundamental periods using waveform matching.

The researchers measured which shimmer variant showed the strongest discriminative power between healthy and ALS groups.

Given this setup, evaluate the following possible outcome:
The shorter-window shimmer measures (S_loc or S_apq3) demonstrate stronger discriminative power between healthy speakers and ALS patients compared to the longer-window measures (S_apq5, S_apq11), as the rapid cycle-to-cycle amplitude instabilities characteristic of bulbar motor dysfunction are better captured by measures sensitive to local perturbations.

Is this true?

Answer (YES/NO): NO